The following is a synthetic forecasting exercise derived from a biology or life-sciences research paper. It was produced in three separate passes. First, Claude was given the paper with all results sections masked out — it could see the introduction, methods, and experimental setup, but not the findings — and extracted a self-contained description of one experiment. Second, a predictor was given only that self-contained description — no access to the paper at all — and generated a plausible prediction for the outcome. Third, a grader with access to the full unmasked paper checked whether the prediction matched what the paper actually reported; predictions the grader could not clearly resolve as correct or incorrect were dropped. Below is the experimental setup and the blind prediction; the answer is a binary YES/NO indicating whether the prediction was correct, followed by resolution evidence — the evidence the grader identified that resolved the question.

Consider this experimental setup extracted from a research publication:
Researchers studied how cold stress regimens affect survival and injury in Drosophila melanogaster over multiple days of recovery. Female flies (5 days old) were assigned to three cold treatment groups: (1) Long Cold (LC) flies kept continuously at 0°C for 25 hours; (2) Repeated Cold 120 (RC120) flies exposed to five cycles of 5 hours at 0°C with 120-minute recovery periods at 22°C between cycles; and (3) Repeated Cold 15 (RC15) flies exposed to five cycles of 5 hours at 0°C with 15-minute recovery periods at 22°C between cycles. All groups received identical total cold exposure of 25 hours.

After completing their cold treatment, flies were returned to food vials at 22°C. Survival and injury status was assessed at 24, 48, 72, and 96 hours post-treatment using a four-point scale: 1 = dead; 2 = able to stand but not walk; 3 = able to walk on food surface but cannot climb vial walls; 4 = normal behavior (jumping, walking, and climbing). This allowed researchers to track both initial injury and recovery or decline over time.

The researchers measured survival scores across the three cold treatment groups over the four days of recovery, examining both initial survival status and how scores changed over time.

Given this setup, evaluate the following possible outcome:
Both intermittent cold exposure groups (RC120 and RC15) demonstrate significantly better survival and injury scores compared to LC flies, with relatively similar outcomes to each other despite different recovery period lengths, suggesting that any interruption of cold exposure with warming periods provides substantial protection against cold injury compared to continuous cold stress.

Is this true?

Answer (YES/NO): NO